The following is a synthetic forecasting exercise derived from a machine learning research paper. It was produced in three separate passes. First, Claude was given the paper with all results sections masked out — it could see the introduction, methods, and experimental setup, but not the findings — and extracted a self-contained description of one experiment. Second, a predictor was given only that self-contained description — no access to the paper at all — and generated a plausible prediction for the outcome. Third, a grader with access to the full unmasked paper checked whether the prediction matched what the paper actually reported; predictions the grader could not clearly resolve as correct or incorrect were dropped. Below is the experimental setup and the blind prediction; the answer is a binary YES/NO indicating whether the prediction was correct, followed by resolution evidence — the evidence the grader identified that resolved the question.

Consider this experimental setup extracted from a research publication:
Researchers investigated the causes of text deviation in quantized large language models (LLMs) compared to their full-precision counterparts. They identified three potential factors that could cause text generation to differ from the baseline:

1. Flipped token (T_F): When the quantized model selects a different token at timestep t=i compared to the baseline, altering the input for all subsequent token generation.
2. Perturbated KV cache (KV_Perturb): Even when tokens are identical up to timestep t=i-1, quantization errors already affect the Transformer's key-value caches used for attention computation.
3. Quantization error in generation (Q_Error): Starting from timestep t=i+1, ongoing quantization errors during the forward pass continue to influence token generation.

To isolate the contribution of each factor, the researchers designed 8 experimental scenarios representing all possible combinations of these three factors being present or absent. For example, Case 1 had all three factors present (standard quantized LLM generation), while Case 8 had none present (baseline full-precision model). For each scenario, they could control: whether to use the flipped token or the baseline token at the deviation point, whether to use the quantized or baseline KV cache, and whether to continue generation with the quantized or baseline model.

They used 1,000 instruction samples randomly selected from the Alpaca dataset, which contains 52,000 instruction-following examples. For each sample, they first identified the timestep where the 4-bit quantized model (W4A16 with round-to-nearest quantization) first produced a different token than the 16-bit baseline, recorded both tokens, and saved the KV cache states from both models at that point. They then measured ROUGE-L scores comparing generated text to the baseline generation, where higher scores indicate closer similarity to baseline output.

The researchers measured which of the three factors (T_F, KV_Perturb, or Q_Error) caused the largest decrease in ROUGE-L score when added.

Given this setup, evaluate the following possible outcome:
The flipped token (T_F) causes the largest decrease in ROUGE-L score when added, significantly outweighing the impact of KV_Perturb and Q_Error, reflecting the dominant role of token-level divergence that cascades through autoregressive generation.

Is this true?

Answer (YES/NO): YES